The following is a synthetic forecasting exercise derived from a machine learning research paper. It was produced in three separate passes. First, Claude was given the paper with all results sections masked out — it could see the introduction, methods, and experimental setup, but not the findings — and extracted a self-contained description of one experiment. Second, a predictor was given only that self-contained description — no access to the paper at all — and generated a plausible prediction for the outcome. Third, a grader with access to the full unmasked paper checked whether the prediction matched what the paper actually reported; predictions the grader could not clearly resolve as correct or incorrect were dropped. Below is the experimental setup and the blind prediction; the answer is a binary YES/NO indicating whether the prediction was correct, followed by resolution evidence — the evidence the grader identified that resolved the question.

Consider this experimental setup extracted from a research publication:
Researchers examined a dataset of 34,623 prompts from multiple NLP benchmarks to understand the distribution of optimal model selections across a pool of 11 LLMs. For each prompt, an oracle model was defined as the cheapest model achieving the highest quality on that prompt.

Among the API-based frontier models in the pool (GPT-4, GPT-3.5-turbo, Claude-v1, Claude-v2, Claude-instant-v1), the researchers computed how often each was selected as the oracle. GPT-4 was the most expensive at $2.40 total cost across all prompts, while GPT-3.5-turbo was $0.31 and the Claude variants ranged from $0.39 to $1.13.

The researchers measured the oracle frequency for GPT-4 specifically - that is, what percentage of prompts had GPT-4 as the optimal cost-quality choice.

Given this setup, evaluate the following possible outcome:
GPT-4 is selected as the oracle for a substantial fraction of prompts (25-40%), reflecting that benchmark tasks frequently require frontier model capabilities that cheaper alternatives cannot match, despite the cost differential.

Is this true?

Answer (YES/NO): NO